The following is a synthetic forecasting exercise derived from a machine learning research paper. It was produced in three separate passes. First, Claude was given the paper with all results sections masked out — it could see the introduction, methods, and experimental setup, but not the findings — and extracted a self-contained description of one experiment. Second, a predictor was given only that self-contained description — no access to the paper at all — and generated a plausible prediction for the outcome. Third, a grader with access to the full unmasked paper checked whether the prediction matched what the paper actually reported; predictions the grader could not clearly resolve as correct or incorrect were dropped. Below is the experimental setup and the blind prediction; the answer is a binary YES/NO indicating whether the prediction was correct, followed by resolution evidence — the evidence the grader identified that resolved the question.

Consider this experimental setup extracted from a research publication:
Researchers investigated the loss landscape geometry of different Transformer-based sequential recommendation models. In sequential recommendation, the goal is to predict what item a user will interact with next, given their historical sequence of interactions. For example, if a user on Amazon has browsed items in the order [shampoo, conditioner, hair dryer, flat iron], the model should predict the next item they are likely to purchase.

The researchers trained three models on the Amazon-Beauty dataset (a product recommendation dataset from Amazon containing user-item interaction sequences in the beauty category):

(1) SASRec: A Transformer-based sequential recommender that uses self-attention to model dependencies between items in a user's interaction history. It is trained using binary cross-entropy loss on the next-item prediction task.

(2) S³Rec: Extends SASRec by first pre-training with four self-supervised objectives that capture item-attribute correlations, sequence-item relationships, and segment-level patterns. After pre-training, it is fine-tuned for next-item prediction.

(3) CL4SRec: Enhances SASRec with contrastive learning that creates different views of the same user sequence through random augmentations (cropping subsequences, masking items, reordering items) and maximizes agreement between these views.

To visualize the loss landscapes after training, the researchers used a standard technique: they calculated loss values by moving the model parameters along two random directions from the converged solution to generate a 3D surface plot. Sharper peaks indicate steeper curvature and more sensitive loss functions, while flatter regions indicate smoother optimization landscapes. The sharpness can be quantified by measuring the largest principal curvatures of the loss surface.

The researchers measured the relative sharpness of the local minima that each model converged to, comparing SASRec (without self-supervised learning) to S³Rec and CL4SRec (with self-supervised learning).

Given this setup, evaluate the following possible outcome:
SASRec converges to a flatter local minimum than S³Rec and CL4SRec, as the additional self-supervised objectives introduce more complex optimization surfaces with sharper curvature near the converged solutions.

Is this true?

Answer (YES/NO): NO